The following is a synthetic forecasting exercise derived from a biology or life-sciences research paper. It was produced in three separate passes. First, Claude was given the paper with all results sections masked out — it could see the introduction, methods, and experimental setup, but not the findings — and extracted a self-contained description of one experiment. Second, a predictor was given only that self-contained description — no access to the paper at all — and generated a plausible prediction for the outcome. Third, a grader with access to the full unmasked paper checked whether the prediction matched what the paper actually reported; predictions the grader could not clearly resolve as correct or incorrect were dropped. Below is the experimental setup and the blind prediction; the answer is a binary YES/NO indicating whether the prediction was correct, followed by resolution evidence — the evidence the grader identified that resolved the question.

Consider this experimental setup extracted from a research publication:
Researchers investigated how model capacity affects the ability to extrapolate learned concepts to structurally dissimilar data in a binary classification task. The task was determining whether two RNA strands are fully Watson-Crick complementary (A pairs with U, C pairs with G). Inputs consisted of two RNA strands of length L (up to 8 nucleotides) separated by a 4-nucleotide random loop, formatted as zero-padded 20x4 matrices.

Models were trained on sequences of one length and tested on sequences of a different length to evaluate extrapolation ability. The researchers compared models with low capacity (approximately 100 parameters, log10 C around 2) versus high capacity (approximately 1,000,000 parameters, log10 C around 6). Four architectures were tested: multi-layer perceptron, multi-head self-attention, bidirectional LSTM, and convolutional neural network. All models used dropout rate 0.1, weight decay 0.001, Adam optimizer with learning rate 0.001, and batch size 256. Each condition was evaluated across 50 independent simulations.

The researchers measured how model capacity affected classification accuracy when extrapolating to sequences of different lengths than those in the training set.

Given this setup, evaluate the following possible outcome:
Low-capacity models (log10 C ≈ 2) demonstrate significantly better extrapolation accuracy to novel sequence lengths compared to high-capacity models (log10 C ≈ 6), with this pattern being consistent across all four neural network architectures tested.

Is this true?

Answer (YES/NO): NO